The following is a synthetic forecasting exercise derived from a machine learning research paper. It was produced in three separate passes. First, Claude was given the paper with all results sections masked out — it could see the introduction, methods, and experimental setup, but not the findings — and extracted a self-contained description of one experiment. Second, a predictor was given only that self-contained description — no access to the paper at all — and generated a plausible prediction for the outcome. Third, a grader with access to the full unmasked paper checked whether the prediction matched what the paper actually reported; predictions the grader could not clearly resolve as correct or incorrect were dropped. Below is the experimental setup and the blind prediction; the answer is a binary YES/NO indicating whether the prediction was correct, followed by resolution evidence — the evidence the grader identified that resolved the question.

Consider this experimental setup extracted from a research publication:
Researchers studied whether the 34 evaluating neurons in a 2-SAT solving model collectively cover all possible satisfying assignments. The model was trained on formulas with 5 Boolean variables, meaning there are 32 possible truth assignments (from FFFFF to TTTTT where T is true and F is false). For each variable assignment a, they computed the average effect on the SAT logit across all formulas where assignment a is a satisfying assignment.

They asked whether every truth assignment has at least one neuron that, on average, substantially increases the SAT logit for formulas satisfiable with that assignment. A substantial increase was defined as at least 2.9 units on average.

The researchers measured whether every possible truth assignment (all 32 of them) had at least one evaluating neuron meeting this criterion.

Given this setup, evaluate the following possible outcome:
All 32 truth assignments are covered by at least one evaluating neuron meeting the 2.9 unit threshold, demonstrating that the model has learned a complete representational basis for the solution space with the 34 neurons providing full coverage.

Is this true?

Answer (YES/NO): YES